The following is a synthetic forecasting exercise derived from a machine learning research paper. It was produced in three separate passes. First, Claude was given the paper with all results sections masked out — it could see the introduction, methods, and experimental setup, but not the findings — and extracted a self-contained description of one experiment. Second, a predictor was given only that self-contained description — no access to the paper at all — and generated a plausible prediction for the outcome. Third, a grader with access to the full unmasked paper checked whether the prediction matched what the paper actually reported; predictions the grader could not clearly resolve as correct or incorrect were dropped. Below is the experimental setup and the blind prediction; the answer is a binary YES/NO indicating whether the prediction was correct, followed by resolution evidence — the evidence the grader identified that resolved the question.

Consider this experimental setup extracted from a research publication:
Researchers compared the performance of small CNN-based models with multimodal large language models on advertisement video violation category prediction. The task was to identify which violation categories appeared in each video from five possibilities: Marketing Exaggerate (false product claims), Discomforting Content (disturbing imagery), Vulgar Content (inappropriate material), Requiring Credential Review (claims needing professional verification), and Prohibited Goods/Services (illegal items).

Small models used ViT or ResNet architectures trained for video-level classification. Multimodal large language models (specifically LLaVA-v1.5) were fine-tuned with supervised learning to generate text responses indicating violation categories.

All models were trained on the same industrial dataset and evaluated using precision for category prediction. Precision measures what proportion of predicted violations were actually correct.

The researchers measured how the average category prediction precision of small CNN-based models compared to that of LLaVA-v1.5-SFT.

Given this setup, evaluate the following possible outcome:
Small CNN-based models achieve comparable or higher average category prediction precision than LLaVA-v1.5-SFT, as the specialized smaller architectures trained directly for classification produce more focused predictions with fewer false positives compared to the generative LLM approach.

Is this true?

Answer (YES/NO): NO